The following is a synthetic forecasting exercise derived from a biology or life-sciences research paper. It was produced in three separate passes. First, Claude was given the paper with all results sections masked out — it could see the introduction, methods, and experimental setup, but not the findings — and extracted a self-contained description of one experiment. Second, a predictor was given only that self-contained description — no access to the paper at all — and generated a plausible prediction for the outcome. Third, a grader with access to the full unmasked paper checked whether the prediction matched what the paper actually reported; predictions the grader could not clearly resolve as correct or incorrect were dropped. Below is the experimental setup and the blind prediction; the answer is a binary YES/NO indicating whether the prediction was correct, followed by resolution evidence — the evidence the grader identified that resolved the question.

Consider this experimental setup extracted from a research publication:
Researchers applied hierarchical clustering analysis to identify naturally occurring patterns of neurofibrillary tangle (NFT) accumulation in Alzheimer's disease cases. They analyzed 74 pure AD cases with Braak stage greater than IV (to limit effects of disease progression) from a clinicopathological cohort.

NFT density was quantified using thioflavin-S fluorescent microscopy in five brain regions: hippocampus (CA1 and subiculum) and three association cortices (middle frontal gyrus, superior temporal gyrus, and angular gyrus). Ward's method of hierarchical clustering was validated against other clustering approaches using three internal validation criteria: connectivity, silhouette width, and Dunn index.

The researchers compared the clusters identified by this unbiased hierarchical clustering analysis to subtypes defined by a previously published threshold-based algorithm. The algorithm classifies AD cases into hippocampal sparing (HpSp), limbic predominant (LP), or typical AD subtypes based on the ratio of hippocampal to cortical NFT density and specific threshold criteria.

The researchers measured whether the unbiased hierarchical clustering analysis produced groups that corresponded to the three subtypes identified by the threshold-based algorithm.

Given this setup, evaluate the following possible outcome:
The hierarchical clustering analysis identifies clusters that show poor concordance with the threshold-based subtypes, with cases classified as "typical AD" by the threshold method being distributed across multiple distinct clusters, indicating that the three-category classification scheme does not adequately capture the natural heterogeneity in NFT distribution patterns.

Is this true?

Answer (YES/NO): YES